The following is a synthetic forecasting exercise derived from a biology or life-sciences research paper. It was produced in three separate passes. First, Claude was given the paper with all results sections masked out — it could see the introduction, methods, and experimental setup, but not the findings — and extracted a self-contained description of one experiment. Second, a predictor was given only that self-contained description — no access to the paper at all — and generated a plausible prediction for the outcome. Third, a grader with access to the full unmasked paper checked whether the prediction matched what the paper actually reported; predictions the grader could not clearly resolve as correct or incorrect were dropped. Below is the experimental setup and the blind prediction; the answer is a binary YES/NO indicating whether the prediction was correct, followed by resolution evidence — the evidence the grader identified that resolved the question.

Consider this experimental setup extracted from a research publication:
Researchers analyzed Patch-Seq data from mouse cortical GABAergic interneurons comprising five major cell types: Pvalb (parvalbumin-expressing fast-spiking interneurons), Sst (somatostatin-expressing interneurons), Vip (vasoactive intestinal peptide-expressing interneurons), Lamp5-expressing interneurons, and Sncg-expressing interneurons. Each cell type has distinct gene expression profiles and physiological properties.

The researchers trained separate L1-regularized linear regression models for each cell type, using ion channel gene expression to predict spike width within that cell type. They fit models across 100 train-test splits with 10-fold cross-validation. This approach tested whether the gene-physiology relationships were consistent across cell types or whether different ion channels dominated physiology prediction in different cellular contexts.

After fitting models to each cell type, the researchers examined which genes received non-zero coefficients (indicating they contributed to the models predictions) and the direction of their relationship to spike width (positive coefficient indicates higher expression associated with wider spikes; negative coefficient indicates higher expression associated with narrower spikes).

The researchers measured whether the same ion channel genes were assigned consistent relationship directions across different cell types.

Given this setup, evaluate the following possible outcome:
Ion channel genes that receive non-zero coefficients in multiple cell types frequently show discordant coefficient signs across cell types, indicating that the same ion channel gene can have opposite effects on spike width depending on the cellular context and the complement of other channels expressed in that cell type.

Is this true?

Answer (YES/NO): NO